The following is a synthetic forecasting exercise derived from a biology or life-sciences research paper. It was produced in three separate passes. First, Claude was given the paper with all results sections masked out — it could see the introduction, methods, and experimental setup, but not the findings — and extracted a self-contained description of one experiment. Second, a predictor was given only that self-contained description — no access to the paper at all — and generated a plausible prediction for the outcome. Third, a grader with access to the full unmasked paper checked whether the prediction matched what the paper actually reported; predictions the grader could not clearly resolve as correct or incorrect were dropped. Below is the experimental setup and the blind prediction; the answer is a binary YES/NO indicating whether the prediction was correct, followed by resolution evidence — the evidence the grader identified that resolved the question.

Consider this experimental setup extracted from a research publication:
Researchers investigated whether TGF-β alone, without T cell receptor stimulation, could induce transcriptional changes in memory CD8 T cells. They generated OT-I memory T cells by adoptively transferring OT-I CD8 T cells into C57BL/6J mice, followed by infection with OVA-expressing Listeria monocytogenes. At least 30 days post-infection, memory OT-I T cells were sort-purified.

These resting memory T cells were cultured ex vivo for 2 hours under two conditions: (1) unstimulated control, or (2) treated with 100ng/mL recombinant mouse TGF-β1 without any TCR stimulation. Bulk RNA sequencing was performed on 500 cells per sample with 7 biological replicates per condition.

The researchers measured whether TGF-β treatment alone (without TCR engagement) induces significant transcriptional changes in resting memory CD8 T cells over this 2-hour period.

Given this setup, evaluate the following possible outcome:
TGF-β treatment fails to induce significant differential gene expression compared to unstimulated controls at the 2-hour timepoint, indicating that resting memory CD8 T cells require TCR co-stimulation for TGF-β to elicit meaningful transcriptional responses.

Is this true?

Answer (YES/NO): NO